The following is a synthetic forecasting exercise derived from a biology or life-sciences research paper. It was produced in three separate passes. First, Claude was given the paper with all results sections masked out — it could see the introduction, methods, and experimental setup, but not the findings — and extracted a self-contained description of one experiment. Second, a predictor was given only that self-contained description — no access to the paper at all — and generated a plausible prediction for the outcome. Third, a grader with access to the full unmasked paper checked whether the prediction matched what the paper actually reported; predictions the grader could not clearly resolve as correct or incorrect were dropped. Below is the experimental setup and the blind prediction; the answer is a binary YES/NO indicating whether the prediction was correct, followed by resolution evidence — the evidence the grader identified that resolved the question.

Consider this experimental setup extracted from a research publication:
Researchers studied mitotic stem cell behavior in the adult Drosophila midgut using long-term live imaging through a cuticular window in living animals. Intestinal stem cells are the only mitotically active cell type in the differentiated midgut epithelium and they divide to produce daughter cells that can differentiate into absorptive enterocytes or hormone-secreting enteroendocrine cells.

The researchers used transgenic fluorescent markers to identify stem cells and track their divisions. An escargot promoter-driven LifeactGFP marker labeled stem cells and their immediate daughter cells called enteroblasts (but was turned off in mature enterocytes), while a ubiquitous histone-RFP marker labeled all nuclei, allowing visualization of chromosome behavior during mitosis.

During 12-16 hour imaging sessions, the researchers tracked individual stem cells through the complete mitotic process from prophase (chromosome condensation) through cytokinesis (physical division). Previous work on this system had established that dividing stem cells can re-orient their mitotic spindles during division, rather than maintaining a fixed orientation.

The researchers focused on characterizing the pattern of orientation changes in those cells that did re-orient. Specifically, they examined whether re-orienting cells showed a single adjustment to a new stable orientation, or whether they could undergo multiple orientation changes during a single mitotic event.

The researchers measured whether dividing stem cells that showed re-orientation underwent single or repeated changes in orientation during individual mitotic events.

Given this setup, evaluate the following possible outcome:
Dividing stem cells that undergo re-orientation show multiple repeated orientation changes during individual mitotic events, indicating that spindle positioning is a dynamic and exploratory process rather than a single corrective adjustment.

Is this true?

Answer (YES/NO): YES